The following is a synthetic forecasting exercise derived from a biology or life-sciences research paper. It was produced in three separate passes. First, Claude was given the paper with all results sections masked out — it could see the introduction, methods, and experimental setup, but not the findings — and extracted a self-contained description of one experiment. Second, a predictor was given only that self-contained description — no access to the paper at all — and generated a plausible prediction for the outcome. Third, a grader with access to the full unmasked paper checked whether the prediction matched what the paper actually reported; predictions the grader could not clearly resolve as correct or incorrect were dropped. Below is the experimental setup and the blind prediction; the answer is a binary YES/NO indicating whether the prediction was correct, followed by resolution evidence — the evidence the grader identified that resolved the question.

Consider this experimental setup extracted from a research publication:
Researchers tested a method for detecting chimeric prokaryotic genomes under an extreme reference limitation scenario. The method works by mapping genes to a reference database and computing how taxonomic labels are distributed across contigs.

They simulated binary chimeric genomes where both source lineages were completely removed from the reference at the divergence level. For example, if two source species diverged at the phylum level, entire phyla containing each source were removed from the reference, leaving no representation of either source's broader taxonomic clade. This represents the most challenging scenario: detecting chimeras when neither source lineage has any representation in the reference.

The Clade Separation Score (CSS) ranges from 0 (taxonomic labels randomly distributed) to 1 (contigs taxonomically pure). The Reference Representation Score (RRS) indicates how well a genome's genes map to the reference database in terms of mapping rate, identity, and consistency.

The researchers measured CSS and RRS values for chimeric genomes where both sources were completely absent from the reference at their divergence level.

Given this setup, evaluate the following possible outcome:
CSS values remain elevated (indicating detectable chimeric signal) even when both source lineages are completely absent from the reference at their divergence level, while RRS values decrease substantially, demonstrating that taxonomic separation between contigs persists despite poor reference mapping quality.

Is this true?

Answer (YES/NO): NO